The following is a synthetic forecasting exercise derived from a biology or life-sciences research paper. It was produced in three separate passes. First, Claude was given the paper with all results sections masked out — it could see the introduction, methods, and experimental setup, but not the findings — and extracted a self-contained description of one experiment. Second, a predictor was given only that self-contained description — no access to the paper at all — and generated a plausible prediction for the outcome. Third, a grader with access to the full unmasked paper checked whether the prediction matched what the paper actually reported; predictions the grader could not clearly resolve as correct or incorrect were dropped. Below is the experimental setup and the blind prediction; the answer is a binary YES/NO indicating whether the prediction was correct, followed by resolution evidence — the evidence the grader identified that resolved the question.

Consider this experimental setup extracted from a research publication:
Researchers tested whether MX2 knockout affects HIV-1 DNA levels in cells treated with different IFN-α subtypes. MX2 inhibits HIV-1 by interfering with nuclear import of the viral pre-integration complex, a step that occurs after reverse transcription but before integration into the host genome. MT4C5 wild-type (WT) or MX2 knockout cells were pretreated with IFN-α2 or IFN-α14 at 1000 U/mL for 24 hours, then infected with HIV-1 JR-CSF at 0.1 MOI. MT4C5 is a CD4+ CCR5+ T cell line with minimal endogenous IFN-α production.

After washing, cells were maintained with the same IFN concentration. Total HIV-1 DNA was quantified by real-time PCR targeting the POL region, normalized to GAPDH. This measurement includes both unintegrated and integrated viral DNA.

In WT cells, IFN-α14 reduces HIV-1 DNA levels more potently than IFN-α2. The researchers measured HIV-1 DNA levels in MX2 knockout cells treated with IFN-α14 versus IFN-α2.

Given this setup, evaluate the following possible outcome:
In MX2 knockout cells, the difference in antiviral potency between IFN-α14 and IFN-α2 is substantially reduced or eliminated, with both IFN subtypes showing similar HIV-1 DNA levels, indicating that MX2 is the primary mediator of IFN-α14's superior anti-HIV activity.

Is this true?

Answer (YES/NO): NO